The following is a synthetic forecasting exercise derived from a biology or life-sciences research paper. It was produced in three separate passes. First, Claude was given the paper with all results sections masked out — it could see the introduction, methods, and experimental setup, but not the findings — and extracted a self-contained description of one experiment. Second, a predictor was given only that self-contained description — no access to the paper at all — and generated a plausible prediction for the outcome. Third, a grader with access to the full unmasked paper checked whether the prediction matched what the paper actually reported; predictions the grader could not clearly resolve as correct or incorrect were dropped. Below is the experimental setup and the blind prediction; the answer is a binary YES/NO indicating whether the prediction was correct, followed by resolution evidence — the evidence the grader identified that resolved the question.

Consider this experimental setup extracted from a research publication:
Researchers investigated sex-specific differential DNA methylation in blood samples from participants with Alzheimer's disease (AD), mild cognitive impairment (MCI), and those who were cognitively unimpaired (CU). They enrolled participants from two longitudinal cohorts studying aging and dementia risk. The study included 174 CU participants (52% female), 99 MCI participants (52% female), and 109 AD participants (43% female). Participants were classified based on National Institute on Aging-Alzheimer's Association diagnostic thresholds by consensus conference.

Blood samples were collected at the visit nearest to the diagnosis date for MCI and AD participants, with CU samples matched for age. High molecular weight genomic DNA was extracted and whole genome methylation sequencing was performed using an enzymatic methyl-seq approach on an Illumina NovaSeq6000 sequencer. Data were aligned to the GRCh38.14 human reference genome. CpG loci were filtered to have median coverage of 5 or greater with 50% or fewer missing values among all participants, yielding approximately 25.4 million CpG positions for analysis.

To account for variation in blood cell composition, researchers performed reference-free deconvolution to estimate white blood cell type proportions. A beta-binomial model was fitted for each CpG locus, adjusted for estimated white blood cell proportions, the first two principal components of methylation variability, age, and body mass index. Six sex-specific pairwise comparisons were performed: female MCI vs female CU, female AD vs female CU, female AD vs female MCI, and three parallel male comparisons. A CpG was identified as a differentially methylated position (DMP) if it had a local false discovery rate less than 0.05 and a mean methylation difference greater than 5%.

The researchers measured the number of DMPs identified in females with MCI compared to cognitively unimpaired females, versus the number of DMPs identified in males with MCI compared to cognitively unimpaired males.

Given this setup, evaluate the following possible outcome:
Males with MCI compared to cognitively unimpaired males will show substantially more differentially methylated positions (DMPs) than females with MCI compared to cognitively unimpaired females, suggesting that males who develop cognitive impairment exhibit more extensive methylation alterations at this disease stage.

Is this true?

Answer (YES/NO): NO